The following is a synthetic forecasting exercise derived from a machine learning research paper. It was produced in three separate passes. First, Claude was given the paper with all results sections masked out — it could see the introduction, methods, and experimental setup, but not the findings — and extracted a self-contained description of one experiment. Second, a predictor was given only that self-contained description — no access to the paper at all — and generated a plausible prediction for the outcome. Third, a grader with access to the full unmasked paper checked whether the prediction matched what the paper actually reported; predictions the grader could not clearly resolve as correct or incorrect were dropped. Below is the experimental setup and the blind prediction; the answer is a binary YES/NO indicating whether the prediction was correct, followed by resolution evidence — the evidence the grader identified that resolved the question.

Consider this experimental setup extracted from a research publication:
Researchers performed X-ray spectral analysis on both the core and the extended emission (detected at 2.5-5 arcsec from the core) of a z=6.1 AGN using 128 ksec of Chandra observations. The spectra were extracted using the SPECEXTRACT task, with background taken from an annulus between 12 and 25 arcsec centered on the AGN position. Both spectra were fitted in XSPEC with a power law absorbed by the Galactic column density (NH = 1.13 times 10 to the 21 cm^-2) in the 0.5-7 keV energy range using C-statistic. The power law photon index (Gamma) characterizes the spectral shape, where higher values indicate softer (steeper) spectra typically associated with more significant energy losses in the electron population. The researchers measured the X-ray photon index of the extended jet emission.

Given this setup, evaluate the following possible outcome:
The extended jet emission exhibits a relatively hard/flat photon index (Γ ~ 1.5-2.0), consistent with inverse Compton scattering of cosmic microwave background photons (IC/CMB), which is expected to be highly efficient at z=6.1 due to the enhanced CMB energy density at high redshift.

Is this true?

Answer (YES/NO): YES